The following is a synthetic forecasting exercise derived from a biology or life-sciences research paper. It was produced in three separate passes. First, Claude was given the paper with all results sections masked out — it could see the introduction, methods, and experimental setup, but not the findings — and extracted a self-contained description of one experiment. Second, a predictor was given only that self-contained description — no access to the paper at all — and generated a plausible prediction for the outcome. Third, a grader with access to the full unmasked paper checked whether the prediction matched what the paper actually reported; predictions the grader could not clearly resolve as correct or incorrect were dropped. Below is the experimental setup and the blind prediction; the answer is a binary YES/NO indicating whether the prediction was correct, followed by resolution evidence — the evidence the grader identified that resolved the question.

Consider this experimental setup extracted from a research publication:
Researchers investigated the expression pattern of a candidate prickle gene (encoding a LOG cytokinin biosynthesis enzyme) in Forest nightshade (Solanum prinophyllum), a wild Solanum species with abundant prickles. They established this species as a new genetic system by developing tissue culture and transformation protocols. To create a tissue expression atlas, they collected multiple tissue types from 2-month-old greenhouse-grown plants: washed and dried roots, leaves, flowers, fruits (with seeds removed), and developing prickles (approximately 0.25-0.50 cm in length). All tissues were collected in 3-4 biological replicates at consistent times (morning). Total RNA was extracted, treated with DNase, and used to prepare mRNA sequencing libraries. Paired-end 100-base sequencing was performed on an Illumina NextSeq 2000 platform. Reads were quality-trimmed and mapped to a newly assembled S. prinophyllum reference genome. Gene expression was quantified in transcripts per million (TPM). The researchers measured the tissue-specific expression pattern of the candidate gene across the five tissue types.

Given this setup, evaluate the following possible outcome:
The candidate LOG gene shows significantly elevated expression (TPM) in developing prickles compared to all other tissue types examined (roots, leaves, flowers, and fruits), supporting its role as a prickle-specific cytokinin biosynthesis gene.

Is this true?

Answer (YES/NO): NO